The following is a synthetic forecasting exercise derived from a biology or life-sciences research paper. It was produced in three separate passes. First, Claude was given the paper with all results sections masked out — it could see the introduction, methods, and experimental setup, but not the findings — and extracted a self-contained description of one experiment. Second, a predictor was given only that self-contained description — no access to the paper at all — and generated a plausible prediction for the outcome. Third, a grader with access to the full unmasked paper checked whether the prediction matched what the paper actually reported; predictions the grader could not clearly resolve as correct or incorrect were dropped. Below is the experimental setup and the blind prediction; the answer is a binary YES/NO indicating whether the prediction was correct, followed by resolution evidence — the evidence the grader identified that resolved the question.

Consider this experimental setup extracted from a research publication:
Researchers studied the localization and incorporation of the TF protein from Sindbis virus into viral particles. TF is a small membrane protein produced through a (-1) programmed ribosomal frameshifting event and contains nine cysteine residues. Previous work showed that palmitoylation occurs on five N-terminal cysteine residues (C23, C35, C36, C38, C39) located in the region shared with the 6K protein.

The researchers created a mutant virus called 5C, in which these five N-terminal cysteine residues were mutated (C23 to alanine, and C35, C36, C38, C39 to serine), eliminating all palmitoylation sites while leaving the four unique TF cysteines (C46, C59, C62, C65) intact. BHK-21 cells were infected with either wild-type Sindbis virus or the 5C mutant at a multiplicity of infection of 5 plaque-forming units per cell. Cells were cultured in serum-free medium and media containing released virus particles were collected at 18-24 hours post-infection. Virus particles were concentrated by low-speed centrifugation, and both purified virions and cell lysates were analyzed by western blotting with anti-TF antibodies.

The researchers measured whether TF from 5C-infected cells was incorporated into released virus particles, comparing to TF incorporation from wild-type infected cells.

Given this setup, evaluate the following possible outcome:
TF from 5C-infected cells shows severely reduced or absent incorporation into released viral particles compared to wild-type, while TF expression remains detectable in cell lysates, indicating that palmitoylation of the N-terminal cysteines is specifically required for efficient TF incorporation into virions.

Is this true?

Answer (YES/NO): YES